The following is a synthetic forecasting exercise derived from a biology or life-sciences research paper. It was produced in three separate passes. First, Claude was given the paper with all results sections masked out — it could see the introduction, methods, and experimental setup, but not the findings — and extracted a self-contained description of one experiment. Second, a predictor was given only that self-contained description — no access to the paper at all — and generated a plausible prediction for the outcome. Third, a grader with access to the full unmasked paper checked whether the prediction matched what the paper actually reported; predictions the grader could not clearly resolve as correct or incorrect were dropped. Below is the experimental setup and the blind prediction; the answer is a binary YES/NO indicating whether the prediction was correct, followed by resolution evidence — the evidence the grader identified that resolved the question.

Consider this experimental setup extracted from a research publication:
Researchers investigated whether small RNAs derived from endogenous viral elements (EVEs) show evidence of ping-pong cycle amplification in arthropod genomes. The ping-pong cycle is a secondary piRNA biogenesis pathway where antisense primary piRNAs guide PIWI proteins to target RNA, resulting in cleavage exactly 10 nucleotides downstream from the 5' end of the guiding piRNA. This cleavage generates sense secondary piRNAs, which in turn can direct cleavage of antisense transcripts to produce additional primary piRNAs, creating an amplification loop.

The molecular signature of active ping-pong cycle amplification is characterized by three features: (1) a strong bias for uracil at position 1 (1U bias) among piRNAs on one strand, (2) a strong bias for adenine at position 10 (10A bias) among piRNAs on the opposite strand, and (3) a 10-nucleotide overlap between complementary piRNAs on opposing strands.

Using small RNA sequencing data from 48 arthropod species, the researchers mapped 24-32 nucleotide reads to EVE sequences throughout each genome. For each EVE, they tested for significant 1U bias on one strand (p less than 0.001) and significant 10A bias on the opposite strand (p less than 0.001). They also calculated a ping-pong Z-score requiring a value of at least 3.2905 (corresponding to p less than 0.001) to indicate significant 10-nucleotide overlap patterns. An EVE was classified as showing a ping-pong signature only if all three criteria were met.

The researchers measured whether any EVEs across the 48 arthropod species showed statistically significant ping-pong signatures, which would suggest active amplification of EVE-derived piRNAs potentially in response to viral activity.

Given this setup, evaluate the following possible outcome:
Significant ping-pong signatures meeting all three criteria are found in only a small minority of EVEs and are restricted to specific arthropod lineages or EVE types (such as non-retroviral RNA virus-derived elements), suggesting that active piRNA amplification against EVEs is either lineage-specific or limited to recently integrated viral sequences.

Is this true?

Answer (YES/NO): NO